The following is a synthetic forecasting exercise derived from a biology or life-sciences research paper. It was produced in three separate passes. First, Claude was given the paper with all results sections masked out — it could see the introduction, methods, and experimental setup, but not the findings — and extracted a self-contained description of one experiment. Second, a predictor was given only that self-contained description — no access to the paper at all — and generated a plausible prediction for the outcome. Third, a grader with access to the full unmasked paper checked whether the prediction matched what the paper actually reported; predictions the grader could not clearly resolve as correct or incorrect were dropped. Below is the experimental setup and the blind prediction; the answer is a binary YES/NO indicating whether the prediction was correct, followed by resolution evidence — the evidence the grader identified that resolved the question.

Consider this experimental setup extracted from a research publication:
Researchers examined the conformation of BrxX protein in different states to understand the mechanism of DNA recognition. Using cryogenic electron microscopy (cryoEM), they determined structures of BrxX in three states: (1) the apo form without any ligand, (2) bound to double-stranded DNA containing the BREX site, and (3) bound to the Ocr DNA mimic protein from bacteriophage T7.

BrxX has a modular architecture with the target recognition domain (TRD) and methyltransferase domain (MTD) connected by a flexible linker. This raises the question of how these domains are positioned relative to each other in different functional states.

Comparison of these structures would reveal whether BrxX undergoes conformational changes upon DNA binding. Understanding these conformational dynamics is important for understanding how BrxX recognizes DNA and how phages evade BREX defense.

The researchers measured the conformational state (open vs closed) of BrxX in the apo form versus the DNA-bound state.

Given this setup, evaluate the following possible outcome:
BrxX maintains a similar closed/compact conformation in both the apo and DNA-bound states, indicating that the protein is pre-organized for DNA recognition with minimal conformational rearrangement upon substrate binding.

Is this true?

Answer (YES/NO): NO